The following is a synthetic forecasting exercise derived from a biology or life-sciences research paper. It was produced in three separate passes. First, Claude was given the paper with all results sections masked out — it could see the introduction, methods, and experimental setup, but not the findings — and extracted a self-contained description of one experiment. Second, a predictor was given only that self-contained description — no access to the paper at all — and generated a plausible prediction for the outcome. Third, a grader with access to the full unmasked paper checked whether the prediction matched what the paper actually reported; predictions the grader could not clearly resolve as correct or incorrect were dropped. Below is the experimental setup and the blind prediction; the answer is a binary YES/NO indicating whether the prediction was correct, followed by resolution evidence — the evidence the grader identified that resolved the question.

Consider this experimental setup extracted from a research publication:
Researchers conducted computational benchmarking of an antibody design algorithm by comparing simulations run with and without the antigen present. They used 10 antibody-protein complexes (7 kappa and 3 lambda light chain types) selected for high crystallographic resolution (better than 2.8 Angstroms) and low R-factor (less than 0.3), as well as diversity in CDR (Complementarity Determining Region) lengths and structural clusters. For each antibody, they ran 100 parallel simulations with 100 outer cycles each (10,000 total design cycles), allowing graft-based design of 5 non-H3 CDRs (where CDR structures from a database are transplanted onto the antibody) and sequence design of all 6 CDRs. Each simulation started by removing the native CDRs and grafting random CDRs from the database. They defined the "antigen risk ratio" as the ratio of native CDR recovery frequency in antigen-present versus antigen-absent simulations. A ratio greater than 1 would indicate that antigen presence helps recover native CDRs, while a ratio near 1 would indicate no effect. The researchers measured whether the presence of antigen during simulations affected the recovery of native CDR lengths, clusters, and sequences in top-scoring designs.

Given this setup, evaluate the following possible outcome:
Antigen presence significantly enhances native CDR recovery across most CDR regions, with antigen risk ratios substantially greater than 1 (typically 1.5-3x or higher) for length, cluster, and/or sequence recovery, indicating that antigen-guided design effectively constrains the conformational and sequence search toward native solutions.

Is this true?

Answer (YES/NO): NO